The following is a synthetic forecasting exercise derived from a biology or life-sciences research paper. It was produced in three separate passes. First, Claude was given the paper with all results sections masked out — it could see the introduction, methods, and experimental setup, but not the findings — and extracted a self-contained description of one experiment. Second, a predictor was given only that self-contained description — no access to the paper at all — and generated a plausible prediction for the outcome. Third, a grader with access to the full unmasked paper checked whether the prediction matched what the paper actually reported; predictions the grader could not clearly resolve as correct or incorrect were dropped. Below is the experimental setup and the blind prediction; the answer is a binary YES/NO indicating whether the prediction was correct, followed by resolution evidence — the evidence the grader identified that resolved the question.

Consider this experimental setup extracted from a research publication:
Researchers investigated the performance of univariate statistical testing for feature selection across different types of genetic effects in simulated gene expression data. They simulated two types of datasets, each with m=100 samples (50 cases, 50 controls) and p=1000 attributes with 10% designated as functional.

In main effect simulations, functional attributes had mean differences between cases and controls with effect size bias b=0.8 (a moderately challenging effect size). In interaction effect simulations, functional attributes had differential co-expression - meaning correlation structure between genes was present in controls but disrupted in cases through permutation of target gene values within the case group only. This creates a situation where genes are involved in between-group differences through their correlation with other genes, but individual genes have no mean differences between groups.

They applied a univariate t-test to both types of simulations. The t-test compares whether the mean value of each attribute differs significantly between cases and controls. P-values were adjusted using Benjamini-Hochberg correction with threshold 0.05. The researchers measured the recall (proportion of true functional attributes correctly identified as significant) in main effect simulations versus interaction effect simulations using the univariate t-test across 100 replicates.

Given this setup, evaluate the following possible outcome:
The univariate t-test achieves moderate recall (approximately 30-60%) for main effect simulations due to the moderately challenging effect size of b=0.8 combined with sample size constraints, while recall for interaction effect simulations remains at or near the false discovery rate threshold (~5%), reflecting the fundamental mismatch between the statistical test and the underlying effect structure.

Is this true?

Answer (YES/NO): NO